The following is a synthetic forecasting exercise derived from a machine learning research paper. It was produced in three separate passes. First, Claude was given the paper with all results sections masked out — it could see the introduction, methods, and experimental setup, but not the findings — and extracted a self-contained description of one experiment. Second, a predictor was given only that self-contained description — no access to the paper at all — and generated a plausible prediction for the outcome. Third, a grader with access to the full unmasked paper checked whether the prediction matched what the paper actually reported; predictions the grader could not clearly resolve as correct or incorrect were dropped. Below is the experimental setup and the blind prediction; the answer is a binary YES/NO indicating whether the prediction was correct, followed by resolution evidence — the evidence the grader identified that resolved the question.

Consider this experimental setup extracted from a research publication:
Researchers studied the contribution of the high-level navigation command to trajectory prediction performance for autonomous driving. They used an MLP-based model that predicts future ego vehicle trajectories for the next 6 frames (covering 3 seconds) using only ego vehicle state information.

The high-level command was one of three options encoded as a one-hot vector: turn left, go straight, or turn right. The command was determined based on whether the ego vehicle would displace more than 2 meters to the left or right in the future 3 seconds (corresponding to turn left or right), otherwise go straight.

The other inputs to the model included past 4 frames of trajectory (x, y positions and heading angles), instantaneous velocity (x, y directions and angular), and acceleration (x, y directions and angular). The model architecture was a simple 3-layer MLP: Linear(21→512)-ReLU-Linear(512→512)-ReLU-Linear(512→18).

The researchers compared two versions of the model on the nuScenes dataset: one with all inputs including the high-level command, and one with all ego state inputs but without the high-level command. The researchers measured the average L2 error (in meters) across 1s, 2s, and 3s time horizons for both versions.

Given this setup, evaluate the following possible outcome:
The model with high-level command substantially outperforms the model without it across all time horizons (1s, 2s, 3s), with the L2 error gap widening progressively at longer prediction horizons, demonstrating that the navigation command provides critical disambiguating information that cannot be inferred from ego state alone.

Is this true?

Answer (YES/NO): NO